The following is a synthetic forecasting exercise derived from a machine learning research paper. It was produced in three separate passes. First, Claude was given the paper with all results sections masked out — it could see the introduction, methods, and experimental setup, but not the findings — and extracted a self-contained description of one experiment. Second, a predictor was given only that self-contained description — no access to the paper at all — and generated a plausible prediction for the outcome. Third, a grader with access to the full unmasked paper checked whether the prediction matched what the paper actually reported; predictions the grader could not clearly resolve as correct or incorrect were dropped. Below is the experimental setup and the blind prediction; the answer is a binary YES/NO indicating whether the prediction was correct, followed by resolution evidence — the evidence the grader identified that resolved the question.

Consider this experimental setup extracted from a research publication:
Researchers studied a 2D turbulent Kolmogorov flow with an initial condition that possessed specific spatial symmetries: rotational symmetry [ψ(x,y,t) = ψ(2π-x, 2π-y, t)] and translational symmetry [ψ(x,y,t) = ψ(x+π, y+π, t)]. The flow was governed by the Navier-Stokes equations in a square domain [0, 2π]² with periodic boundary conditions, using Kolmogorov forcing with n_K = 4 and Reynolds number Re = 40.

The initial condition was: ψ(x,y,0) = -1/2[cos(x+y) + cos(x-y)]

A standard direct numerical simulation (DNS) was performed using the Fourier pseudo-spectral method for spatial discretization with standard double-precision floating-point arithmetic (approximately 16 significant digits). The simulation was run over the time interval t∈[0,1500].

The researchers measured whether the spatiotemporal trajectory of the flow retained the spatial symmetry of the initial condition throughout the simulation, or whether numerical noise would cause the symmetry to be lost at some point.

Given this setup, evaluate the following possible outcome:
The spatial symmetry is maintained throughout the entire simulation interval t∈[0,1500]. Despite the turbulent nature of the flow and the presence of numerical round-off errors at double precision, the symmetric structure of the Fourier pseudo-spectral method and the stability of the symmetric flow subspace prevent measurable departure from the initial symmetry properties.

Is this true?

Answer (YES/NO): NO